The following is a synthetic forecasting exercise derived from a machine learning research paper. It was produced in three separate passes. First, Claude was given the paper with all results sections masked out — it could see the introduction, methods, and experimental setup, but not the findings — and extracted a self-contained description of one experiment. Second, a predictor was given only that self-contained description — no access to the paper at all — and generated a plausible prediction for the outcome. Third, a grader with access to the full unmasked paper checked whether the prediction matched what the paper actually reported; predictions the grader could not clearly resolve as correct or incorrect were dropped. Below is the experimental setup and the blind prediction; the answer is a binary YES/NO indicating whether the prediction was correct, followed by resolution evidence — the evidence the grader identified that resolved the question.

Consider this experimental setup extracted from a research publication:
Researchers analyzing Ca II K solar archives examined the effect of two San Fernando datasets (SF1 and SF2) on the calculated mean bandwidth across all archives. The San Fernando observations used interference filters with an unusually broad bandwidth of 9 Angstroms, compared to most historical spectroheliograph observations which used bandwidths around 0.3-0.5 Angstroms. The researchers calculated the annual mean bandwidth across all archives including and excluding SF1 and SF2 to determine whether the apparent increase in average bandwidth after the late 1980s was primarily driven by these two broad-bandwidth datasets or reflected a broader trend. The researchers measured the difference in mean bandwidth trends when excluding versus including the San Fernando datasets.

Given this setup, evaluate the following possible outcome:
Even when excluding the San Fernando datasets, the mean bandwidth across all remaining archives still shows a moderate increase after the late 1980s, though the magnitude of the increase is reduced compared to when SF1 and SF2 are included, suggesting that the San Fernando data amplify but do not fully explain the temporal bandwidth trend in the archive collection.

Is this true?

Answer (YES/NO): YES